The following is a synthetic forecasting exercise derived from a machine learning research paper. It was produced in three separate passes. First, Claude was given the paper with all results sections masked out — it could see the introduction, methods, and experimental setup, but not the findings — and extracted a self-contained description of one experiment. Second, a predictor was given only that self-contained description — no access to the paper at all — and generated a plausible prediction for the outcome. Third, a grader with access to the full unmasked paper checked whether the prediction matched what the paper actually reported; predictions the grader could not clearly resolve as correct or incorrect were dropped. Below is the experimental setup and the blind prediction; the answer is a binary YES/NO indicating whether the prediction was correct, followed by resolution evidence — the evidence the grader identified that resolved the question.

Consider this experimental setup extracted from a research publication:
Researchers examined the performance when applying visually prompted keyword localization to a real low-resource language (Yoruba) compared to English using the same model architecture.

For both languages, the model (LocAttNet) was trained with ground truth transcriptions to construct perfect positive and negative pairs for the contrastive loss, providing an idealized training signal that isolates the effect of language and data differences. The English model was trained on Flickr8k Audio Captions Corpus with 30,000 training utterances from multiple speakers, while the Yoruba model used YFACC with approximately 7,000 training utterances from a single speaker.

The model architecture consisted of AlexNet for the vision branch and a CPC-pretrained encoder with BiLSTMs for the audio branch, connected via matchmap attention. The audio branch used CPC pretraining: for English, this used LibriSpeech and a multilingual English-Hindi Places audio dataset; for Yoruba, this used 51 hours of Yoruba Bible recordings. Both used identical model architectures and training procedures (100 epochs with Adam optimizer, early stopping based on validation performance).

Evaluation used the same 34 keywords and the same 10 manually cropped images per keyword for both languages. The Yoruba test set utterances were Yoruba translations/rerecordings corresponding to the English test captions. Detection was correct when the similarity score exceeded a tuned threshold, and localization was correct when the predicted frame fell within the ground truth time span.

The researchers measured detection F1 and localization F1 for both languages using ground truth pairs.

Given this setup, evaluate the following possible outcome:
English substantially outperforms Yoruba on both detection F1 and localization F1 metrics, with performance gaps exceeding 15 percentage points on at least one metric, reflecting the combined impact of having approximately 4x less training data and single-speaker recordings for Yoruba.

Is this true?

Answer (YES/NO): NO